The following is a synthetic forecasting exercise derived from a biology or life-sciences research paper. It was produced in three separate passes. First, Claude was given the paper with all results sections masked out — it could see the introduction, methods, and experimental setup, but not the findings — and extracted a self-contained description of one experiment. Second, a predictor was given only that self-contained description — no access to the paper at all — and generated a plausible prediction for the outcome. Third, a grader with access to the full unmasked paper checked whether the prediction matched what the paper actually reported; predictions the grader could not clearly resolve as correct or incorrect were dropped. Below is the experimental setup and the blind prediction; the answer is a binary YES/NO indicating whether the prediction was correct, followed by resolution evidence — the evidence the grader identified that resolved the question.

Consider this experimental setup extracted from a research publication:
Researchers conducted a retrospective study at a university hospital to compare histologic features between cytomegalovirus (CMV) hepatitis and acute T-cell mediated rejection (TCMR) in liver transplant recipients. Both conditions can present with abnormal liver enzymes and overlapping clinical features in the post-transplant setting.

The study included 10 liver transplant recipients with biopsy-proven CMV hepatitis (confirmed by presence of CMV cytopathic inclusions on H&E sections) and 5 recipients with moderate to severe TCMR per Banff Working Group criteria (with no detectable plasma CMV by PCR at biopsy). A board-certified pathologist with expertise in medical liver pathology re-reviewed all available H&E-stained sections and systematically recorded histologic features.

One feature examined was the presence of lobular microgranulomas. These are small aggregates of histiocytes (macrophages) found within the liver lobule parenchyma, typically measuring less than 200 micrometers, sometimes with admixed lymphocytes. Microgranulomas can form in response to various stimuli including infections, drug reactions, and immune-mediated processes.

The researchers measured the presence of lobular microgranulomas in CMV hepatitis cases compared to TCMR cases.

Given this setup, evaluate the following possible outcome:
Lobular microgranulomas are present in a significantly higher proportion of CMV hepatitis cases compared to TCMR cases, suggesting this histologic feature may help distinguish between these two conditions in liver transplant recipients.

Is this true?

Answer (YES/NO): YES